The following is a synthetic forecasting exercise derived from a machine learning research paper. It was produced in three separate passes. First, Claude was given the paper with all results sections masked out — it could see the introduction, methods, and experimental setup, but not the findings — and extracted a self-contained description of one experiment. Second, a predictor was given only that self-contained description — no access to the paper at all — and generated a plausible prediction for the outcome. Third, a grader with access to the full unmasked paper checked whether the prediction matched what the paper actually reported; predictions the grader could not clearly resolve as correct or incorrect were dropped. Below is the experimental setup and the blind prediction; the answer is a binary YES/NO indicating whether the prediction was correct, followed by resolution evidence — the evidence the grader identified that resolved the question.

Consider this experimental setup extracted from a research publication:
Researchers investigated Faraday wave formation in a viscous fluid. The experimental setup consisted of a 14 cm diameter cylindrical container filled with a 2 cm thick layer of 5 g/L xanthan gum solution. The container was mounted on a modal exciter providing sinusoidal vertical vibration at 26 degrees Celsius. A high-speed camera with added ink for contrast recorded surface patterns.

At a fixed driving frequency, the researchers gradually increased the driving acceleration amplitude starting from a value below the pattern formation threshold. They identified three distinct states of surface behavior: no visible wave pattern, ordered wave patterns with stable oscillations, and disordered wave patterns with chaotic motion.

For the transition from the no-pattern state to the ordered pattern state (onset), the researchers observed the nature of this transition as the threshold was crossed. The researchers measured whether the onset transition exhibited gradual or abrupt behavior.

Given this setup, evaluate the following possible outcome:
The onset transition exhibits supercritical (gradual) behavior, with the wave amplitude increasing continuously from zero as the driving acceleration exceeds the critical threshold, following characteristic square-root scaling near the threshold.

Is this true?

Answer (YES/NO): NO